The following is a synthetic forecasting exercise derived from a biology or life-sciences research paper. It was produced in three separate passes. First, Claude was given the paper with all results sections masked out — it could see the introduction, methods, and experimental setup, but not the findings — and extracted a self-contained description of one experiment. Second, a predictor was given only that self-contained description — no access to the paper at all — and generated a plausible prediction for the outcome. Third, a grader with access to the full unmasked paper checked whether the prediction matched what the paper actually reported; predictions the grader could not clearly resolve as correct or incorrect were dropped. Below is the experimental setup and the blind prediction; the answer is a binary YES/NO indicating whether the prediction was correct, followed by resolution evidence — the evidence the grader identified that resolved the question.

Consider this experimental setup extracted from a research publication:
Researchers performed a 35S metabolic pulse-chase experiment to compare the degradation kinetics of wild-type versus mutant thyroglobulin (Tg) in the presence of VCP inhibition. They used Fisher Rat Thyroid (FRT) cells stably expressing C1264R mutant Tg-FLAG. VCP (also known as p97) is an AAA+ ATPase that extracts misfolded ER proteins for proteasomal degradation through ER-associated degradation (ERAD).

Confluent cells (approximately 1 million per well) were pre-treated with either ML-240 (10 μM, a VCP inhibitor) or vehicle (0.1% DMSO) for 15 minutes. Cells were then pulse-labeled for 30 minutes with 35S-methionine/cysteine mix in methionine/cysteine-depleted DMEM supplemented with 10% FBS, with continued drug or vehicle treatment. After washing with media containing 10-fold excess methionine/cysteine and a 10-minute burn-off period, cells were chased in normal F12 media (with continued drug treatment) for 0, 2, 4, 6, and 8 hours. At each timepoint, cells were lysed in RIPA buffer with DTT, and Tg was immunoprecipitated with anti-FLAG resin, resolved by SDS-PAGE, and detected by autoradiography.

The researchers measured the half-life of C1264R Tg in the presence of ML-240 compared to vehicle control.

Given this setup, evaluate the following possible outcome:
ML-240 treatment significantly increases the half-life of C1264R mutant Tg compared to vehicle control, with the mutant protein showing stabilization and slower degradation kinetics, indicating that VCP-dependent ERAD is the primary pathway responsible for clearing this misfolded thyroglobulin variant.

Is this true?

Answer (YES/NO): NO